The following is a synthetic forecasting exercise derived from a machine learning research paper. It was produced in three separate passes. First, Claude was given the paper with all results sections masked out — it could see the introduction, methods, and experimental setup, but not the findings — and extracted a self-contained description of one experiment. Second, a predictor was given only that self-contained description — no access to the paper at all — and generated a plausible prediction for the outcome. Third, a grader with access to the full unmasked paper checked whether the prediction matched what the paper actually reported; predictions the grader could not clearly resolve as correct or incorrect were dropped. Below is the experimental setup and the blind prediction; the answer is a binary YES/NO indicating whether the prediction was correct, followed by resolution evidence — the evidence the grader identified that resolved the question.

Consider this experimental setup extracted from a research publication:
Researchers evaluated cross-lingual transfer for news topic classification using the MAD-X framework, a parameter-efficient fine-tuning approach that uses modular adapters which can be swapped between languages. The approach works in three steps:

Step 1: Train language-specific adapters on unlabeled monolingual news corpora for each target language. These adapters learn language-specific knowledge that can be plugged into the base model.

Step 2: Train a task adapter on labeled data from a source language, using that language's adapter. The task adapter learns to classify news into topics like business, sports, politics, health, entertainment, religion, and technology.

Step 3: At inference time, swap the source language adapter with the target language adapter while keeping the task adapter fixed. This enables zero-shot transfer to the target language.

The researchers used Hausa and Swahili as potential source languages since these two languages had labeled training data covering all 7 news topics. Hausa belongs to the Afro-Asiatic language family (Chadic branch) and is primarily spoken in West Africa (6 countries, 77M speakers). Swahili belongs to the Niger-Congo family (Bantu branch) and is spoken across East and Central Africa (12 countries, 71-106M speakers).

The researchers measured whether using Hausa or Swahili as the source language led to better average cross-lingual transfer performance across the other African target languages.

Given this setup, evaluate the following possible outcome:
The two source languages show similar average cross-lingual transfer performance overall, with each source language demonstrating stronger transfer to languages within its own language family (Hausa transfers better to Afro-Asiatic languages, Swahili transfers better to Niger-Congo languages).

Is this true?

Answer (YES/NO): NO